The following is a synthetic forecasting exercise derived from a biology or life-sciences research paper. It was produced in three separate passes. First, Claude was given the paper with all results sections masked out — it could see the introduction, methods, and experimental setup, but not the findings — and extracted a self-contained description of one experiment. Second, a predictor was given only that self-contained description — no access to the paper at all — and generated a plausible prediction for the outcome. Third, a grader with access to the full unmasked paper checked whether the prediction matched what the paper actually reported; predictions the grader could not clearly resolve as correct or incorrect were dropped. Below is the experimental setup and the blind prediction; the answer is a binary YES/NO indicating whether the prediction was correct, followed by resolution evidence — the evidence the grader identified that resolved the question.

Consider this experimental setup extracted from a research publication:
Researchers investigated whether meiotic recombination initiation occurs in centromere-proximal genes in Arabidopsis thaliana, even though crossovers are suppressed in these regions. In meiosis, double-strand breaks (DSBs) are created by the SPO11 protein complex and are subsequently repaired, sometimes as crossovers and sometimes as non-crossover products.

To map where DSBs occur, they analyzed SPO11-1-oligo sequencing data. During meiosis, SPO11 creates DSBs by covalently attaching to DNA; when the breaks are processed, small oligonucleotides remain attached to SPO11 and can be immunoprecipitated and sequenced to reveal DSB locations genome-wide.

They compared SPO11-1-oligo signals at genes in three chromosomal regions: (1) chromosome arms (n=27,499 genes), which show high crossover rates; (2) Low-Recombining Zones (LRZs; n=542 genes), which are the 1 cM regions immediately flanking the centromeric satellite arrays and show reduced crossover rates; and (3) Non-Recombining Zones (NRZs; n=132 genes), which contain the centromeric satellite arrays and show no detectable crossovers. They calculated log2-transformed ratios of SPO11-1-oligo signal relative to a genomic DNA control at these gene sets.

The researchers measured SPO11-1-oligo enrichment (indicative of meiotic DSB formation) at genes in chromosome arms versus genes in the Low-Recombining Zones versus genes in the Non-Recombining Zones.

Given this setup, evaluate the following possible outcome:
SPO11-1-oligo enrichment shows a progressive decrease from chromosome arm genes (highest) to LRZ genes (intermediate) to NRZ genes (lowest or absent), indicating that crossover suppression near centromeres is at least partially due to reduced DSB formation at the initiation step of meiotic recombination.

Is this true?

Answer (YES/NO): NO